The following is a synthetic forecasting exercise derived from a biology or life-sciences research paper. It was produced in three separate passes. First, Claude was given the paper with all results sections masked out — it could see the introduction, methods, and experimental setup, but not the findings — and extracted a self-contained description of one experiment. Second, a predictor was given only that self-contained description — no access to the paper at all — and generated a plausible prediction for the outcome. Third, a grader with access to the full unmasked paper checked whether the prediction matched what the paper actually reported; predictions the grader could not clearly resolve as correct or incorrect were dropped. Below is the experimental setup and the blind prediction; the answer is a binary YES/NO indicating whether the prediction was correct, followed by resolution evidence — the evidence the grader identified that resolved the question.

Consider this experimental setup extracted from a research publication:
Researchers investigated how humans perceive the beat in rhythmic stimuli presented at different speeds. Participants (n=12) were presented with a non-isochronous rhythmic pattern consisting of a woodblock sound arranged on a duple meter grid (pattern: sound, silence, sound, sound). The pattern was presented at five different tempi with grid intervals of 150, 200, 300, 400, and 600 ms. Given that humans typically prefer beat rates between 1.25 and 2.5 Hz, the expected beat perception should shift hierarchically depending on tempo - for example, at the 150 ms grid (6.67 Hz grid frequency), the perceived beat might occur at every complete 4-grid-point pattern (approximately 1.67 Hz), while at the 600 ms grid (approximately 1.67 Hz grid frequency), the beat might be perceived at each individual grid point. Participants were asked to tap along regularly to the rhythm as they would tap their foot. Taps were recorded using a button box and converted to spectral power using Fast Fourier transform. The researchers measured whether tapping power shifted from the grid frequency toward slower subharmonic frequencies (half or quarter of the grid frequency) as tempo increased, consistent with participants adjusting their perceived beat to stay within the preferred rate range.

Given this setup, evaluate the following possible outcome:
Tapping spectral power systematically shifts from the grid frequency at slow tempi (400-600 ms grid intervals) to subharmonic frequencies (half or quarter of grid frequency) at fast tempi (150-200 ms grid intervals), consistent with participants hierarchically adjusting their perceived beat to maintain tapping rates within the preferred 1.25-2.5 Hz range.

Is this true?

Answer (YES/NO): YES